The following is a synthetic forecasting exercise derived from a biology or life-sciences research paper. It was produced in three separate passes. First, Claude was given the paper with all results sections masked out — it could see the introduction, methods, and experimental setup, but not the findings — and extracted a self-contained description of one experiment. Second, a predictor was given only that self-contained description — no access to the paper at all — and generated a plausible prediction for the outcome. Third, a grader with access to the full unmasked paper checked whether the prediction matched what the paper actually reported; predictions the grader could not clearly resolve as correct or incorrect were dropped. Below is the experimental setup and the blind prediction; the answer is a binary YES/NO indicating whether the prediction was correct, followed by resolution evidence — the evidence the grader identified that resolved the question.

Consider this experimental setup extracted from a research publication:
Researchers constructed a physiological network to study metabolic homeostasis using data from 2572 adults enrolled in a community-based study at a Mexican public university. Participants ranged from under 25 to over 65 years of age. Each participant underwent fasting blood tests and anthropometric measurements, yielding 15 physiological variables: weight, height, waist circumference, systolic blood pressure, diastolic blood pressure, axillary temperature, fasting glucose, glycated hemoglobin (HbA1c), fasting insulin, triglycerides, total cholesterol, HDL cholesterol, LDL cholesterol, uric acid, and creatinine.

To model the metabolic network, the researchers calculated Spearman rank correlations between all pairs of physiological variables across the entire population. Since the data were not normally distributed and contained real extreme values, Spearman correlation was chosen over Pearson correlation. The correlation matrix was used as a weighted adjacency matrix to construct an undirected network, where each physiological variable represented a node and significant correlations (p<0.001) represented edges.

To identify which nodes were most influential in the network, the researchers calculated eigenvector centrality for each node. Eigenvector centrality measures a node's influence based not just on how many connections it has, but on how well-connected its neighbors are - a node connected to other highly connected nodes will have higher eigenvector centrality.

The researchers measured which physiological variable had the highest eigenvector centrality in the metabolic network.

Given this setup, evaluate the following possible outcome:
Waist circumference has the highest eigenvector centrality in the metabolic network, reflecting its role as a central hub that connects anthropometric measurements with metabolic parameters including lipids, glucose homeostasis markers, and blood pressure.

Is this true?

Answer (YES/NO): NO